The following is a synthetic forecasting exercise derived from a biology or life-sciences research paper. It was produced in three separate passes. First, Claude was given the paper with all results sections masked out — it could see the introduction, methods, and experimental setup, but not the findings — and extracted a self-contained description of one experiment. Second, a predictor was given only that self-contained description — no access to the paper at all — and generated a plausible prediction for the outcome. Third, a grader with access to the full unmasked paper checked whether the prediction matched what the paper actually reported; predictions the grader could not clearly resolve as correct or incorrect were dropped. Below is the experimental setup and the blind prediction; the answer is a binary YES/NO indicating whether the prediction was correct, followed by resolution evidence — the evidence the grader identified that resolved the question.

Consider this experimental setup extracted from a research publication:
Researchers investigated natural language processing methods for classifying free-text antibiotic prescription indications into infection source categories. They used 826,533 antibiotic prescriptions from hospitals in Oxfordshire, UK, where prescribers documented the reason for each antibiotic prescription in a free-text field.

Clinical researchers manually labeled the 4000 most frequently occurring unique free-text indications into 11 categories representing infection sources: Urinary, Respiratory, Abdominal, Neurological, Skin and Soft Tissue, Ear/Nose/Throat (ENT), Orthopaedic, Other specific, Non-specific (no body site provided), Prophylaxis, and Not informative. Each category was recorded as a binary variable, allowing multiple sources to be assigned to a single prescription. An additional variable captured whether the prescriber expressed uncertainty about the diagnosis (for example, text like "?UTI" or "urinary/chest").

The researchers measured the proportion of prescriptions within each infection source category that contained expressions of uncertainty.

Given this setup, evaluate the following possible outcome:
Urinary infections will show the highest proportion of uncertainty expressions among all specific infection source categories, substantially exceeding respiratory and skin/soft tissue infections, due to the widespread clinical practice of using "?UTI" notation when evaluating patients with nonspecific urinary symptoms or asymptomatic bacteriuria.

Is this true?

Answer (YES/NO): NO